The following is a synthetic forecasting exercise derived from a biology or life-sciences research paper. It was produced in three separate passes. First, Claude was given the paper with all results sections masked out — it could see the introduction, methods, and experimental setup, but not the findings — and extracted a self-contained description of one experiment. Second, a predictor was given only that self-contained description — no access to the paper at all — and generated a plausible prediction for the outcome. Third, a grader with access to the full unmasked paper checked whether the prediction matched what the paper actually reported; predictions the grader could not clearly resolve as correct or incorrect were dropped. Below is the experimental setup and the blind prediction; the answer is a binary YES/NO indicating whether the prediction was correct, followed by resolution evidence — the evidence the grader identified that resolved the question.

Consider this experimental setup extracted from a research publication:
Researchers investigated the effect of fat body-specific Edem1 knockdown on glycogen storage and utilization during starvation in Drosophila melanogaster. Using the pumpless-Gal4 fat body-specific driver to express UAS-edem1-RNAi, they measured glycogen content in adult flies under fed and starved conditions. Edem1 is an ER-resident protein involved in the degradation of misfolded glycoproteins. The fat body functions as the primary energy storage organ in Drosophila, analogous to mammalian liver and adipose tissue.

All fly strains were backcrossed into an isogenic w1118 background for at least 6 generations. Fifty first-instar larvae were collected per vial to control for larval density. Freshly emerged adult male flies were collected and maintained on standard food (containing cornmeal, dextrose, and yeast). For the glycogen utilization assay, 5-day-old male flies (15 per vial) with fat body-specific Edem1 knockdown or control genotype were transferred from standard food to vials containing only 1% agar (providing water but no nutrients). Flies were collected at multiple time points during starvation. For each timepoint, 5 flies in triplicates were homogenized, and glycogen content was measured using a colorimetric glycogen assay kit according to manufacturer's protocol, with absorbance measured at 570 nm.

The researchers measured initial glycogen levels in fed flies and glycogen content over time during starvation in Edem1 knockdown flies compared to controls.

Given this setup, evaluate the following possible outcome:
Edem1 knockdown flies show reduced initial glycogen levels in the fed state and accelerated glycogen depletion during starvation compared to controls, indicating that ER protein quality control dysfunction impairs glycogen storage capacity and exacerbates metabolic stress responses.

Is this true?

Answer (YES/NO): NO